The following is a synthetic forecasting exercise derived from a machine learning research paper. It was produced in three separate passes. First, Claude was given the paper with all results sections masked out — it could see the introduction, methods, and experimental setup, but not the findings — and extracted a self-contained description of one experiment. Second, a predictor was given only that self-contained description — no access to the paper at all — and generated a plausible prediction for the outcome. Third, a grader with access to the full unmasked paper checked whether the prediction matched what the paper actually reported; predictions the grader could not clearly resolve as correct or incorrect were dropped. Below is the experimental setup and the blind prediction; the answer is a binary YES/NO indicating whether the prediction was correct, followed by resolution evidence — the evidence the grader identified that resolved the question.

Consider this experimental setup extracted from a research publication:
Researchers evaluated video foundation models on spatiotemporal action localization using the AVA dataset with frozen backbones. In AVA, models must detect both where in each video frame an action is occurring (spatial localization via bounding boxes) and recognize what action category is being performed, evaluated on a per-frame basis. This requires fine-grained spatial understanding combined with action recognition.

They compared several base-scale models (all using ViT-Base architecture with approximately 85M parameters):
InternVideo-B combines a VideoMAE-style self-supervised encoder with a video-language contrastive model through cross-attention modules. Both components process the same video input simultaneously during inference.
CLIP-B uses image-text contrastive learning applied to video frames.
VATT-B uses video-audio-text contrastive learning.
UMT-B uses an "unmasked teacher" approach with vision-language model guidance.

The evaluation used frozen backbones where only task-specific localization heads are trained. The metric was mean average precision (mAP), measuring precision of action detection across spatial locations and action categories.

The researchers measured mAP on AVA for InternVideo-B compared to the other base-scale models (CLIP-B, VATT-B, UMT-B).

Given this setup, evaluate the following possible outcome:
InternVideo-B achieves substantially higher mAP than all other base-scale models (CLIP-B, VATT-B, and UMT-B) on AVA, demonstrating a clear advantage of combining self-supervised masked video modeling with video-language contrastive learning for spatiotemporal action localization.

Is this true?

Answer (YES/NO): NO